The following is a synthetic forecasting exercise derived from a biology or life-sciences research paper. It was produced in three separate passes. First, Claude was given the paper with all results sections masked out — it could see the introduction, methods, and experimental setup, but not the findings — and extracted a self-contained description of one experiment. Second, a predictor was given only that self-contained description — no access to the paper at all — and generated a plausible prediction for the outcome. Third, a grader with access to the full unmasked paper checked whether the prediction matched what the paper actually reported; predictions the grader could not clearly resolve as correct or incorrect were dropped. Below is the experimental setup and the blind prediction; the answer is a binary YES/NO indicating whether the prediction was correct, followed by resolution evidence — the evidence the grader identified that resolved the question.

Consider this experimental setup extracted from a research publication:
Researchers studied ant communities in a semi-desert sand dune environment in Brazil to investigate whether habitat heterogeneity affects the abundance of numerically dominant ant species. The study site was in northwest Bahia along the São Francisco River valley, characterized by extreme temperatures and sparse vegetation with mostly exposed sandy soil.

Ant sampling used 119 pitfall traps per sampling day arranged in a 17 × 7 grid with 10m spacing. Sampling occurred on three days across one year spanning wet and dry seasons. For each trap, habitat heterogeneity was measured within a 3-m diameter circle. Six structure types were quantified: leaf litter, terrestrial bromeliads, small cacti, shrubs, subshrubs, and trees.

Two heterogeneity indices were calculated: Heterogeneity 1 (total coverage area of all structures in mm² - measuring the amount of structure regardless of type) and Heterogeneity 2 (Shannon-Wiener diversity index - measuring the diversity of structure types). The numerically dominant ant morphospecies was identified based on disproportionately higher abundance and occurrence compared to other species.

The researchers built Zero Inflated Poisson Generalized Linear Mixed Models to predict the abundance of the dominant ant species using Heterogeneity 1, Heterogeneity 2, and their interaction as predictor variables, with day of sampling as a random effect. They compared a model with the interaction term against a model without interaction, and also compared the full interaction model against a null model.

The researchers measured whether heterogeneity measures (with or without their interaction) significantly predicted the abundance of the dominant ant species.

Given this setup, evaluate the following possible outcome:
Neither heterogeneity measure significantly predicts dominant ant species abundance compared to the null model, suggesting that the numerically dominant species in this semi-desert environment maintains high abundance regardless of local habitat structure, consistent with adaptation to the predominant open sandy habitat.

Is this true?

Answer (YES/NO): NO